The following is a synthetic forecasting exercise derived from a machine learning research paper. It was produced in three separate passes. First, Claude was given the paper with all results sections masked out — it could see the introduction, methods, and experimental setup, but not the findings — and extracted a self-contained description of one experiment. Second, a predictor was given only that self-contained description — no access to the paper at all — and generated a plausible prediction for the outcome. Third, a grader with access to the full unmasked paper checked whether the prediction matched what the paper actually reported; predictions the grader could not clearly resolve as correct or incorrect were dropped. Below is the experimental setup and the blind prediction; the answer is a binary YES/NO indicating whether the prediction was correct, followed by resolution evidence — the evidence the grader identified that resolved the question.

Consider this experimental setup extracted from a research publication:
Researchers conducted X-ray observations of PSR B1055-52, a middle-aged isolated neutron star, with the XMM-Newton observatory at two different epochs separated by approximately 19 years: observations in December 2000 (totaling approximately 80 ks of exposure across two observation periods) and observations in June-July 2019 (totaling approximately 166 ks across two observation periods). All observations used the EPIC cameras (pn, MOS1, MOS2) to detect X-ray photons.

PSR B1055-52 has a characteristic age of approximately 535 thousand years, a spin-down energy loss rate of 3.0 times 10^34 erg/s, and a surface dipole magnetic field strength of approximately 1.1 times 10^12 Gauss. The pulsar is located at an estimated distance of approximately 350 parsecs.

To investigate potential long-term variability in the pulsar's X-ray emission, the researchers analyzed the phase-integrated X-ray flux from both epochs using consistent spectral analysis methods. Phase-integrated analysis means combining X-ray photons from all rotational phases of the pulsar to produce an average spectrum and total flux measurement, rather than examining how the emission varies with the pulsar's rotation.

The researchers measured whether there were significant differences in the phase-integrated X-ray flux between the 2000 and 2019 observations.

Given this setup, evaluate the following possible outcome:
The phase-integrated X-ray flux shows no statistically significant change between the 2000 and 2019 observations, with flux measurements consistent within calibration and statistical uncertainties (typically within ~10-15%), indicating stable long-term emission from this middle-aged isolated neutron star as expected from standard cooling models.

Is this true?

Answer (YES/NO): YES